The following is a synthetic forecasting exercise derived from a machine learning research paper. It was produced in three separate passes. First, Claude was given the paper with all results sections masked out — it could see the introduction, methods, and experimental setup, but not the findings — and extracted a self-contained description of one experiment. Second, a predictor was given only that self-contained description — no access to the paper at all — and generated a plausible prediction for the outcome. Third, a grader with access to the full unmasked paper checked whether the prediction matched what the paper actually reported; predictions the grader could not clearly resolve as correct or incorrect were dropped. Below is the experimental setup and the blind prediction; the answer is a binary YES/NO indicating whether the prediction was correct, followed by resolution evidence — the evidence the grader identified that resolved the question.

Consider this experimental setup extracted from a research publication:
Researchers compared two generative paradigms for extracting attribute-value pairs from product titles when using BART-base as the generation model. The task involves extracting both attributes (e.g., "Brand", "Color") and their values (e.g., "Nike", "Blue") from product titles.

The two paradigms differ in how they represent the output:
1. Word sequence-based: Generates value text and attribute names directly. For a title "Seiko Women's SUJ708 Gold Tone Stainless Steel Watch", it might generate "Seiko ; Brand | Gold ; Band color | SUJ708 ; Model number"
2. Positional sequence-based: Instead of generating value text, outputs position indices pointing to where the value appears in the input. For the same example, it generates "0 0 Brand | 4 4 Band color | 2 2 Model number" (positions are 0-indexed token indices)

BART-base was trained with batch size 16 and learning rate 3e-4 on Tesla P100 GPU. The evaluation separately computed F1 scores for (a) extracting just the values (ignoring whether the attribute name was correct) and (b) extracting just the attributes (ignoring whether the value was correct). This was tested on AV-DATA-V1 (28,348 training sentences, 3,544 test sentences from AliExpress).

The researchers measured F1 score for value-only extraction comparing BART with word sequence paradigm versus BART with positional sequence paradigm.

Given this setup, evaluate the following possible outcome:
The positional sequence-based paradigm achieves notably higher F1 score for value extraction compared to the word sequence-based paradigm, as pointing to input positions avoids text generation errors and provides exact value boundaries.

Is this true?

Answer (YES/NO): YES